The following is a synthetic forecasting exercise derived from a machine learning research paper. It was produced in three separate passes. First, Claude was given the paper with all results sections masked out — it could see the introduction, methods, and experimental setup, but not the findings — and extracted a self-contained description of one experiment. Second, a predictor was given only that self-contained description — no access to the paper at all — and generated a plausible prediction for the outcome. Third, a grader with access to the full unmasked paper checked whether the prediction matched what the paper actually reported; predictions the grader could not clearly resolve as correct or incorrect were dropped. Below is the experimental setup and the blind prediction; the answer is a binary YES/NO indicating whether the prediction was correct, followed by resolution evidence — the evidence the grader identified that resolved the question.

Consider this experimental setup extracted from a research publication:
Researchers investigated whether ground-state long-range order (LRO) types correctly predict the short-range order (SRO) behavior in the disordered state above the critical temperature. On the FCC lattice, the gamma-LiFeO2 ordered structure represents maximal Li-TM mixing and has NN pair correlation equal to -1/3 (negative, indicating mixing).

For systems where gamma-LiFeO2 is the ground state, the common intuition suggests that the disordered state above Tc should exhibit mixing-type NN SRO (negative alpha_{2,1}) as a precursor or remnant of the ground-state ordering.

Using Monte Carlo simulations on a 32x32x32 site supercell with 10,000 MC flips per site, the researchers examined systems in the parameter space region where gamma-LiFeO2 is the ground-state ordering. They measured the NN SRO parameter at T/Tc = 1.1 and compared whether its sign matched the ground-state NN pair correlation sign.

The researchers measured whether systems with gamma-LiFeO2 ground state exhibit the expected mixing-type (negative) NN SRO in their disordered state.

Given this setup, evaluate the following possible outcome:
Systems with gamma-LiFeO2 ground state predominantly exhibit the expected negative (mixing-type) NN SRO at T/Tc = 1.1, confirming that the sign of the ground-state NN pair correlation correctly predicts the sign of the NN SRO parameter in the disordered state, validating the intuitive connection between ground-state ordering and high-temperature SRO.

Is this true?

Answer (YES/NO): YES